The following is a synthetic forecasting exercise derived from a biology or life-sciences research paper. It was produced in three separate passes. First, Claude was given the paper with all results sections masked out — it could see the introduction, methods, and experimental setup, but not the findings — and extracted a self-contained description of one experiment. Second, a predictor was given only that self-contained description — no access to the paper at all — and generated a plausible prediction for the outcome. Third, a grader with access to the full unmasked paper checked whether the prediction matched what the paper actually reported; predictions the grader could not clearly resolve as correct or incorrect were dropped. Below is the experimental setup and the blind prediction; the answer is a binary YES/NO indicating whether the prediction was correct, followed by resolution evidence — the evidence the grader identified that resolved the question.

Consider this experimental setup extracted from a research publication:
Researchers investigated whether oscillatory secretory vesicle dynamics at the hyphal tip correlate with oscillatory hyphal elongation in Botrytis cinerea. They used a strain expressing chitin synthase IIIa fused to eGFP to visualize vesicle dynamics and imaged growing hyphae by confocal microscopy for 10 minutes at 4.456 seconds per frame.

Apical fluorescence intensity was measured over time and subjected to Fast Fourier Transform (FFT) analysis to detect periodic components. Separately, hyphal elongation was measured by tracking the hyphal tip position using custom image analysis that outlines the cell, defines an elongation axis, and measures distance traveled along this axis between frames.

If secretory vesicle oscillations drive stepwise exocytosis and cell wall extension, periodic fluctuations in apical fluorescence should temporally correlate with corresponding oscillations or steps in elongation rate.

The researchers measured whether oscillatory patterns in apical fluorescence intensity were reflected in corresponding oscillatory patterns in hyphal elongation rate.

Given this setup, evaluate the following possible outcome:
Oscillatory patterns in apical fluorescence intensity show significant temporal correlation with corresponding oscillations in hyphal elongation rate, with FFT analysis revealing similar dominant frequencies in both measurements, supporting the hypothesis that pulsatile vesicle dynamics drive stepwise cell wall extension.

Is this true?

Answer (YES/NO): NO